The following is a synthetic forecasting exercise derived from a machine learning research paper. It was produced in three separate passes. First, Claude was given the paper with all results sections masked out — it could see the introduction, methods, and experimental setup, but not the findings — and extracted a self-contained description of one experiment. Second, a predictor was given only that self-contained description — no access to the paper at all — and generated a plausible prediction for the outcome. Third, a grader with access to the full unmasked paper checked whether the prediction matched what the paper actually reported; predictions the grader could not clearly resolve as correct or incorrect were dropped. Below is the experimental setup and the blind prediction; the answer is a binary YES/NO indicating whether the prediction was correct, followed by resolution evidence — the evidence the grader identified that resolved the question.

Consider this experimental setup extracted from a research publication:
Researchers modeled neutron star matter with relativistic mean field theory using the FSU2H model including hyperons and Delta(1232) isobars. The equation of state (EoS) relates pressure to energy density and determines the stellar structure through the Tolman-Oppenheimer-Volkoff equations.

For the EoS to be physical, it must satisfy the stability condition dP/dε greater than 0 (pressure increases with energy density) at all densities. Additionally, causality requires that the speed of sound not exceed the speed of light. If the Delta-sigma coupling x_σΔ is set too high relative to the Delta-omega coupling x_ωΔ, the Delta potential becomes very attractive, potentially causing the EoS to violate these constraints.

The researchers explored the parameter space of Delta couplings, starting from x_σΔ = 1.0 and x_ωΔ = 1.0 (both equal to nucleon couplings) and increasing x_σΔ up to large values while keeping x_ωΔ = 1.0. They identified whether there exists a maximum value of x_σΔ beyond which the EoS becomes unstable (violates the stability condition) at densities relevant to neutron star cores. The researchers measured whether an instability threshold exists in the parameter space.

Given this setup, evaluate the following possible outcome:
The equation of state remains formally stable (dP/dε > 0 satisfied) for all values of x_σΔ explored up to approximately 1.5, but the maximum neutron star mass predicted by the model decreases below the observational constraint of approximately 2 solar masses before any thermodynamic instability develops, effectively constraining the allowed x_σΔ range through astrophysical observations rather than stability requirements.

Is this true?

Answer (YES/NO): NO